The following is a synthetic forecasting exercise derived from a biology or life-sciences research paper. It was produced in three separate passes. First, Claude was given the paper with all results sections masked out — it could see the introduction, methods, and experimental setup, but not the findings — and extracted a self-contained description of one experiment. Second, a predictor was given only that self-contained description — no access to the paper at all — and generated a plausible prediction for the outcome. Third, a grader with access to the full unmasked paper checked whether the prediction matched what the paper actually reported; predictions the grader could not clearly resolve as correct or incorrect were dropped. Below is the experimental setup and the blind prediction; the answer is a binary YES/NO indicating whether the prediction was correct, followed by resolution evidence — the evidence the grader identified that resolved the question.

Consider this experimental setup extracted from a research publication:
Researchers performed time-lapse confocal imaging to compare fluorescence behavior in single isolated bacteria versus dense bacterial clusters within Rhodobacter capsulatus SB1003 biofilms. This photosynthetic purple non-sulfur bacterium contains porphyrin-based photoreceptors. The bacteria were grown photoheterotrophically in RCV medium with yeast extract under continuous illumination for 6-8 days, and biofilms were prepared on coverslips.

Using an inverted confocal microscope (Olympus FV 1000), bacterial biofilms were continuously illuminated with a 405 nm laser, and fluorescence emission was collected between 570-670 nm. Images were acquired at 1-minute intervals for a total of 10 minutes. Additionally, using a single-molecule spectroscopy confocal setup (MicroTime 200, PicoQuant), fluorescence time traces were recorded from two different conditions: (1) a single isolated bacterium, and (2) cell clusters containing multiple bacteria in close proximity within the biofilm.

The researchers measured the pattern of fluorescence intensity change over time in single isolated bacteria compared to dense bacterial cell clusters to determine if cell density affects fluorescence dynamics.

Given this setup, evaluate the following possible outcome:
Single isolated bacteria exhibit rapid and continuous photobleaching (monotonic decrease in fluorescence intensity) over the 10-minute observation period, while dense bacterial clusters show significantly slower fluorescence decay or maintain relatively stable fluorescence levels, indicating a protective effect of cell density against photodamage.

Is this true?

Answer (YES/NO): NO